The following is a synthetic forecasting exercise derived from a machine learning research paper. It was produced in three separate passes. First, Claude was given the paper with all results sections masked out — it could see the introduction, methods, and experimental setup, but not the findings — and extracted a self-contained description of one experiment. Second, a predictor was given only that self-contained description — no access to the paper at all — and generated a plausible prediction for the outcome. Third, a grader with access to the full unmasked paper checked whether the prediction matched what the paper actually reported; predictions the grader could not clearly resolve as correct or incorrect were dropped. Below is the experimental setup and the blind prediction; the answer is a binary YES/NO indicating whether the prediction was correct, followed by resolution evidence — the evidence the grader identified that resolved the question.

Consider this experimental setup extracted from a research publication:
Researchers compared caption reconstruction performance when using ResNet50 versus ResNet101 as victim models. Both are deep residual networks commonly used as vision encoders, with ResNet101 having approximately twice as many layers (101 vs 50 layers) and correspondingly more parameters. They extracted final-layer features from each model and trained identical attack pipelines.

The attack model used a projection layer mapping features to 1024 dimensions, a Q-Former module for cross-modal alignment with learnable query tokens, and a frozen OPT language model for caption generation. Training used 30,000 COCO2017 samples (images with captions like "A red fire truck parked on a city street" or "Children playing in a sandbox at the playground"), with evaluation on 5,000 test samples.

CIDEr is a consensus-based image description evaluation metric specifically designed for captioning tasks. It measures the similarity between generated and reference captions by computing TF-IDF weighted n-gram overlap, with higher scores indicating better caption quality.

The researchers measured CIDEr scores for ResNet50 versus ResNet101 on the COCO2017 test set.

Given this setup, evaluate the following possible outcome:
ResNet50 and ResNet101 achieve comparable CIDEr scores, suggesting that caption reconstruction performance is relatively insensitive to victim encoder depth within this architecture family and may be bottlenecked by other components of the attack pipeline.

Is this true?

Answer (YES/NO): YES